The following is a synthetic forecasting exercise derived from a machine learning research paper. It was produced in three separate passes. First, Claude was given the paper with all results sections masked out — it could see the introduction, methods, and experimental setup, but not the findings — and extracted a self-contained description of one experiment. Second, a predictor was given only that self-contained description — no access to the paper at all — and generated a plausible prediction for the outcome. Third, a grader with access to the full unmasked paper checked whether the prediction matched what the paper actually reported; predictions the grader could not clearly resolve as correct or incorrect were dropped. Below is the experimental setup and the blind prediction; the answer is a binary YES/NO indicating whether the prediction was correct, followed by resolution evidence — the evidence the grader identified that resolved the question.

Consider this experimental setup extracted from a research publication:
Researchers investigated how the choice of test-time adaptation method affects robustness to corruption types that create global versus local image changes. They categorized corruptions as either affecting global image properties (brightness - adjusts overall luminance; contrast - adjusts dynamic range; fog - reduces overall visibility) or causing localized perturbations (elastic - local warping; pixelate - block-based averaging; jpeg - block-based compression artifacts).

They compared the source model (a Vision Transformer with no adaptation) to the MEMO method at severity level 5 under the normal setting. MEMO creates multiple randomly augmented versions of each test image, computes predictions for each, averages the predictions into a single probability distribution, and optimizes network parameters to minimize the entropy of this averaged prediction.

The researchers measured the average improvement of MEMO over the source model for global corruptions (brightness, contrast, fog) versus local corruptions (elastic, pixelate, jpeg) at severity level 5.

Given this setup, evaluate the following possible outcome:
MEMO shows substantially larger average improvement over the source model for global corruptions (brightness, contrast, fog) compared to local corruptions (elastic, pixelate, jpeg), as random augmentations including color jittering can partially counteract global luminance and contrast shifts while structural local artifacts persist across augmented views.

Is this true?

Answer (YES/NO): NO